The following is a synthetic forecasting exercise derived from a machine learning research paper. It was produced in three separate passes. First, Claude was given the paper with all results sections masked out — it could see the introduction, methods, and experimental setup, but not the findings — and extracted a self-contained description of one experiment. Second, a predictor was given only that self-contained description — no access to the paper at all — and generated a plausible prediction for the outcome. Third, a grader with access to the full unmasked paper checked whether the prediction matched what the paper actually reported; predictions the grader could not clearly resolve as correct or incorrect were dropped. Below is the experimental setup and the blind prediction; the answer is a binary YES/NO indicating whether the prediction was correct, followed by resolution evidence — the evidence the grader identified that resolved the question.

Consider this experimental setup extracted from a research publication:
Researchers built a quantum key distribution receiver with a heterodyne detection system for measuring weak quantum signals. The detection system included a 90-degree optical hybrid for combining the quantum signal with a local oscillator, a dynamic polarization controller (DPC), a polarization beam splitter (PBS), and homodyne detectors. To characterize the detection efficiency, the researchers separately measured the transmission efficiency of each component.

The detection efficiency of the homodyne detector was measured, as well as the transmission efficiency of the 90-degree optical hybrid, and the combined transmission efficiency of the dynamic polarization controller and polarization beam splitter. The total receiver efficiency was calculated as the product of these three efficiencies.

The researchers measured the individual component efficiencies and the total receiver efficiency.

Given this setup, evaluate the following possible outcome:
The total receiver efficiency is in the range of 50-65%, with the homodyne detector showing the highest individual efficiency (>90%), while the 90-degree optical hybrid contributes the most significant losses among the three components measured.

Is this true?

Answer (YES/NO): NO